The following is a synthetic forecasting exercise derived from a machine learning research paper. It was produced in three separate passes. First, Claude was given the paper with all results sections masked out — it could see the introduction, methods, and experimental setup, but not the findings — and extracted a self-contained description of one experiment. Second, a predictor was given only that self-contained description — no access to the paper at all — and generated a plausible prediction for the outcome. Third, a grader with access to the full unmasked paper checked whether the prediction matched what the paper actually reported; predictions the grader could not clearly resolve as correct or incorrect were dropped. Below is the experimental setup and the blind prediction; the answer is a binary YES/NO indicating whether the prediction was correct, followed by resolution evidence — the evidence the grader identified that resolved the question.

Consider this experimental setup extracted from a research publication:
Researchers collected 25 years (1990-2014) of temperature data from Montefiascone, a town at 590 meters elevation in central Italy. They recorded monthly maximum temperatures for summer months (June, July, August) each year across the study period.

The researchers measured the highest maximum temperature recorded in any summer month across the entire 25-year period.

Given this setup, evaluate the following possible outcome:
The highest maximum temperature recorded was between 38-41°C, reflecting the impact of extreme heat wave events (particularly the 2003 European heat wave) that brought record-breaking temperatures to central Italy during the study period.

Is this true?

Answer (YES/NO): YES